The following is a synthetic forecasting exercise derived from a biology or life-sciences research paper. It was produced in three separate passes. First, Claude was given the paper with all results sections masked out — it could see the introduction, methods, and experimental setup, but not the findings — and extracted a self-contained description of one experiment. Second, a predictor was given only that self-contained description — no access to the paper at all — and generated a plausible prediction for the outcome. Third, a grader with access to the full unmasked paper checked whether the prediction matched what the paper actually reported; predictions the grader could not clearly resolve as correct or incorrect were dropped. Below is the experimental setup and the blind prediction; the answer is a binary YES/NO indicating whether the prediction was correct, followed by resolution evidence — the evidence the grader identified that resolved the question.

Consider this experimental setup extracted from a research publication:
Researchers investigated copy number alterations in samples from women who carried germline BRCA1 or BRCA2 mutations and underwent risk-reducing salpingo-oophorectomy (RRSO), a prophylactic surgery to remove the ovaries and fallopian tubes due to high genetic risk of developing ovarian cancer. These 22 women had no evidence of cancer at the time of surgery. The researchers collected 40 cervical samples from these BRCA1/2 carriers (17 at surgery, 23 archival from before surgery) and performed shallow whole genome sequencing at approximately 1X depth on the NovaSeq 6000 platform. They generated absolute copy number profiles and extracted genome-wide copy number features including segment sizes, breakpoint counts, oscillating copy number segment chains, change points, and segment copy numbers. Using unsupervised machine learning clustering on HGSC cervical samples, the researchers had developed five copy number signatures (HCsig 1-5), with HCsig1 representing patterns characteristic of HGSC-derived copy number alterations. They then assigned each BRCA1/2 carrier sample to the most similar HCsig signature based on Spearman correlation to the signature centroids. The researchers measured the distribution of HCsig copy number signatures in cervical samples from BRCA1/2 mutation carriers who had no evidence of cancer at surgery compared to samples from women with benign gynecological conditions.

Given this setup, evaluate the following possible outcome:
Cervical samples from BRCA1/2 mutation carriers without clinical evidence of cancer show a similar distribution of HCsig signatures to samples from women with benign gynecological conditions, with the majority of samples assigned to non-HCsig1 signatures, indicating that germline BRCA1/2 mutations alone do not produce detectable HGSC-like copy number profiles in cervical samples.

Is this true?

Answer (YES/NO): NO